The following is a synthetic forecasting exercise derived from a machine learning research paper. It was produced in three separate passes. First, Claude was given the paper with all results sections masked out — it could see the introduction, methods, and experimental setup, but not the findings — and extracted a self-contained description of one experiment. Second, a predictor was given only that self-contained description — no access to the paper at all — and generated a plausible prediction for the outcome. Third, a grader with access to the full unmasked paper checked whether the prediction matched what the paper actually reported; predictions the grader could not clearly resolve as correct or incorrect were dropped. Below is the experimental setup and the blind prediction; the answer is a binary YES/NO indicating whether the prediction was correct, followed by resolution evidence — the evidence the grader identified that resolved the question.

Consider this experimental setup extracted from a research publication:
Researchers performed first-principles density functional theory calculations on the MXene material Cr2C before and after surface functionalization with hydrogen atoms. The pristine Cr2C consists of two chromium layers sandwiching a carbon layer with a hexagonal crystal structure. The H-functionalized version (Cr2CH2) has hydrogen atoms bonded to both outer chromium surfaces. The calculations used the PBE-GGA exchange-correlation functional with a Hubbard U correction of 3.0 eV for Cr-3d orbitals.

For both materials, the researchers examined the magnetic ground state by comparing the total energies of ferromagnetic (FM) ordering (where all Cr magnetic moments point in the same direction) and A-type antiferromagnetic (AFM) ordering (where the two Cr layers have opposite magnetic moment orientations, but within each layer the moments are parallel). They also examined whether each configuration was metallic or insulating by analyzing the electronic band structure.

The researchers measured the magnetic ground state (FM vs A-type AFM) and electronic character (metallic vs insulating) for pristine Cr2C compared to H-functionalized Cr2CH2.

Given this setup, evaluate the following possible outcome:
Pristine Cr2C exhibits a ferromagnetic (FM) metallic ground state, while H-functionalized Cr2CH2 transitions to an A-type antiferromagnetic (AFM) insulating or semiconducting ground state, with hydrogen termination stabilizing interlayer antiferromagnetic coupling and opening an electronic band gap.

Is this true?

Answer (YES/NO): NO